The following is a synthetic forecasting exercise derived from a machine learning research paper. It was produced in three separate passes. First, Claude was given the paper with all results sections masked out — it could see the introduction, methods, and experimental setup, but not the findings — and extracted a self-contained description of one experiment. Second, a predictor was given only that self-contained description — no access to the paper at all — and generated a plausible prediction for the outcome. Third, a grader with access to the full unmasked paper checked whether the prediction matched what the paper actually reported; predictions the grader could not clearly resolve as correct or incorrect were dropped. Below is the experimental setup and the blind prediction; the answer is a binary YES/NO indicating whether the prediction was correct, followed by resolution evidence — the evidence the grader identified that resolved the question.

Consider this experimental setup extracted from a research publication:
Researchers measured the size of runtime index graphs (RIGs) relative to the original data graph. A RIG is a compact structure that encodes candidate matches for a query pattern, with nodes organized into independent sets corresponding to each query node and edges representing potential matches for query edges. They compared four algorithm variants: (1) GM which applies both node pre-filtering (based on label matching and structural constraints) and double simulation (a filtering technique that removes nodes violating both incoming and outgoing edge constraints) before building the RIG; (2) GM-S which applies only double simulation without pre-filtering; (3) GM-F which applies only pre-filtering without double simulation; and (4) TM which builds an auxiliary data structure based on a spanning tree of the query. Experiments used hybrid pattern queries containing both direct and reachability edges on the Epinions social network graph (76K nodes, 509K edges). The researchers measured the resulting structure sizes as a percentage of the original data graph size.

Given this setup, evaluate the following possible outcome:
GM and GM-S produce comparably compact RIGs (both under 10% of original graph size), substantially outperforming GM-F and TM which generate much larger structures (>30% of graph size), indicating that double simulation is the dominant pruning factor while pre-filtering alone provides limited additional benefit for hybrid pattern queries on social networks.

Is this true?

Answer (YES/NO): NO